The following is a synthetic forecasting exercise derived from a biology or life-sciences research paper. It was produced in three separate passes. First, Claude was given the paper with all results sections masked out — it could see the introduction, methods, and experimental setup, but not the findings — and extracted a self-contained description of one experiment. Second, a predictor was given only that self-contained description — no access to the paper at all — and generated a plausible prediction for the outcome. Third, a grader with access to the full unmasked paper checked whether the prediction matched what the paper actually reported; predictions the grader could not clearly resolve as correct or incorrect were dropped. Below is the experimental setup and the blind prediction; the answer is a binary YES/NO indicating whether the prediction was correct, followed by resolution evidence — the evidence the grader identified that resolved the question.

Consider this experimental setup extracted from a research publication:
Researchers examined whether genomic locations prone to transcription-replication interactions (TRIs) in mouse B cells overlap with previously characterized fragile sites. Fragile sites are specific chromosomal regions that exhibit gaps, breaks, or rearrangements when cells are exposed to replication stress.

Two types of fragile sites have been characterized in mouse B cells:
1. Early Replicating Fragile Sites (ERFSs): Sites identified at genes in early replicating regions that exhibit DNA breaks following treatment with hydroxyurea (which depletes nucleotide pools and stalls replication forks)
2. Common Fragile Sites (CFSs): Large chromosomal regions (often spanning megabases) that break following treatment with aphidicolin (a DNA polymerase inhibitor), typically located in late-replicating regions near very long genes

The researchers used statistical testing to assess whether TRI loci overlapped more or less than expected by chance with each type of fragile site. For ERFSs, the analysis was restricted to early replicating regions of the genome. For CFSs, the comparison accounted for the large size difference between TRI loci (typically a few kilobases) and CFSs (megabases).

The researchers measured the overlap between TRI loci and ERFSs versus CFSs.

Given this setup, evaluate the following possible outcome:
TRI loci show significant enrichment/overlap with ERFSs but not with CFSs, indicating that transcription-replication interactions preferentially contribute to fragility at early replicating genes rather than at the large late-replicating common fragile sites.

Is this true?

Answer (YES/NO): YES